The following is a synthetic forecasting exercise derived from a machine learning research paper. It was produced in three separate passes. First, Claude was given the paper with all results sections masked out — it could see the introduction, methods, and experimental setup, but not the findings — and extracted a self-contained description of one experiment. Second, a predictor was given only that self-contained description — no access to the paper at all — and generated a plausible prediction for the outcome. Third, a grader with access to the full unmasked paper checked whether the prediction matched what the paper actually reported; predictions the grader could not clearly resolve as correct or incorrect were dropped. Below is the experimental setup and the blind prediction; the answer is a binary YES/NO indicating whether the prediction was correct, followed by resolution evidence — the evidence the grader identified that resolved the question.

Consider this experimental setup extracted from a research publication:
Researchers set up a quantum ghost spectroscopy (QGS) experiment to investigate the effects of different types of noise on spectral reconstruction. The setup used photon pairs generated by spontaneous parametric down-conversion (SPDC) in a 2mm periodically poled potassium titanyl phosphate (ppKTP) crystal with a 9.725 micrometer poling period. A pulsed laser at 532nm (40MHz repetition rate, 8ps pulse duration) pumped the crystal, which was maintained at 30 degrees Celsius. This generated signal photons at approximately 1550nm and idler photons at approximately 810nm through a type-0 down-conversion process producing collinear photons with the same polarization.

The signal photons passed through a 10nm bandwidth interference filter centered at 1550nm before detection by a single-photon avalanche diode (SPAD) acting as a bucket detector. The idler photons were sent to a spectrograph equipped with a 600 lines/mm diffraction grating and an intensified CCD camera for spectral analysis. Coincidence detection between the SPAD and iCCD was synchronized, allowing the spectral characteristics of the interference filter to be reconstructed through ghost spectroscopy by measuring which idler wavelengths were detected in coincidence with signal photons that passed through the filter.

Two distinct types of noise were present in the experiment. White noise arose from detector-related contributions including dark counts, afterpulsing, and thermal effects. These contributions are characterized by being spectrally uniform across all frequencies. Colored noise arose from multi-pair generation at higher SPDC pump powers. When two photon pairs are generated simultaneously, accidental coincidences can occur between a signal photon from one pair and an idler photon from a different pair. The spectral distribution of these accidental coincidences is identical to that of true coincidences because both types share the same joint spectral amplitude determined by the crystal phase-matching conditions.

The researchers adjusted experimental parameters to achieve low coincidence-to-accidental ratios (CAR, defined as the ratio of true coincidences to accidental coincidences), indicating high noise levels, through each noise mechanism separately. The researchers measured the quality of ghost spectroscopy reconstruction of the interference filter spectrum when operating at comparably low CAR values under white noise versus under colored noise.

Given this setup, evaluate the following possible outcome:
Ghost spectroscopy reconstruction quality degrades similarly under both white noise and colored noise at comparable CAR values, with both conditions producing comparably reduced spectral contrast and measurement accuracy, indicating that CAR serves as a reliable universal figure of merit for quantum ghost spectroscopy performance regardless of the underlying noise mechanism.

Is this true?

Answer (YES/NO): NO